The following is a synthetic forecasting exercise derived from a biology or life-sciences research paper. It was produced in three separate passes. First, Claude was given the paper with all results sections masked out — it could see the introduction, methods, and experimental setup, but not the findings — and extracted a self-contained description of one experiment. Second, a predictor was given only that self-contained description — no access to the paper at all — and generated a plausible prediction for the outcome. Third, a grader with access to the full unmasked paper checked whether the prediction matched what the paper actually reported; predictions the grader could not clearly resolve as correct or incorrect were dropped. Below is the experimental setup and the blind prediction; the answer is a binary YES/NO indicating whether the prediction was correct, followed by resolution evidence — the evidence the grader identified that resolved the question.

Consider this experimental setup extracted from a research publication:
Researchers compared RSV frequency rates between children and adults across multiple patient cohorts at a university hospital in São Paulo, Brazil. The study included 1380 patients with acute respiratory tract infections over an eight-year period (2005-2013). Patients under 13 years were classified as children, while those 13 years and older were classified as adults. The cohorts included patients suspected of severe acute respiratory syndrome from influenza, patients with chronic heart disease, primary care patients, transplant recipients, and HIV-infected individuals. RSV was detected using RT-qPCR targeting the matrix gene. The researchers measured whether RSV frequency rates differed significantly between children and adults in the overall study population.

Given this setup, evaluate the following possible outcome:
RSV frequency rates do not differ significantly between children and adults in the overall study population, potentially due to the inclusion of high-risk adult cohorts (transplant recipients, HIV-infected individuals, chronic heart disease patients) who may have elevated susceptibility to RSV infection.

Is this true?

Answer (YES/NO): NO